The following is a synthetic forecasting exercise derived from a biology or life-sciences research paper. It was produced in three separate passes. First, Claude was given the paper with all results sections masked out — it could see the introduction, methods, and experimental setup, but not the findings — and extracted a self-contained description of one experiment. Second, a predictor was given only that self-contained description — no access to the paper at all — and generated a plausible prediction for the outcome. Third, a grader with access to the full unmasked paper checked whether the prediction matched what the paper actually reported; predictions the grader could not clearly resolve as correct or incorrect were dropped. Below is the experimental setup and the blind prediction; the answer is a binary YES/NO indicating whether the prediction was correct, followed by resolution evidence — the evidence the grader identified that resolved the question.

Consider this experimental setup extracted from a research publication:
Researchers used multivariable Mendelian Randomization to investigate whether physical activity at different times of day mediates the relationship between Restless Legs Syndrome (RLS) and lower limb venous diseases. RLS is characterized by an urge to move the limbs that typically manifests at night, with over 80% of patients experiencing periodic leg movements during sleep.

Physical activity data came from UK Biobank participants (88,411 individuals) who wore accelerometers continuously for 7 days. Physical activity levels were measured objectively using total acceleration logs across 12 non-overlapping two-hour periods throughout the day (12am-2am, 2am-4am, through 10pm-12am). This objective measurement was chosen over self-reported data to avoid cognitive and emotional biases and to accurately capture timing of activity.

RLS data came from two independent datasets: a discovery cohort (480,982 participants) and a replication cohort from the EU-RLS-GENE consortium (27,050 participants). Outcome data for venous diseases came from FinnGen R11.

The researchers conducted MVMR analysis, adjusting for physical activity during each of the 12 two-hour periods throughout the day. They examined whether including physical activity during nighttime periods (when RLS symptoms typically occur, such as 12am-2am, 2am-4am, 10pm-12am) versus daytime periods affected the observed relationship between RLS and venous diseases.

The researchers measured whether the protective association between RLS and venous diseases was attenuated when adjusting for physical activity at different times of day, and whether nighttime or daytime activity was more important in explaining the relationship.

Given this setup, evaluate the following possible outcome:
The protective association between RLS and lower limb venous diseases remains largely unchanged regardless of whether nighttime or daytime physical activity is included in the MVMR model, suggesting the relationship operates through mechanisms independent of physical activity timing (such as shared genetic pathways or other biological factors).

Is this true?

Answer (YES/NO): NO